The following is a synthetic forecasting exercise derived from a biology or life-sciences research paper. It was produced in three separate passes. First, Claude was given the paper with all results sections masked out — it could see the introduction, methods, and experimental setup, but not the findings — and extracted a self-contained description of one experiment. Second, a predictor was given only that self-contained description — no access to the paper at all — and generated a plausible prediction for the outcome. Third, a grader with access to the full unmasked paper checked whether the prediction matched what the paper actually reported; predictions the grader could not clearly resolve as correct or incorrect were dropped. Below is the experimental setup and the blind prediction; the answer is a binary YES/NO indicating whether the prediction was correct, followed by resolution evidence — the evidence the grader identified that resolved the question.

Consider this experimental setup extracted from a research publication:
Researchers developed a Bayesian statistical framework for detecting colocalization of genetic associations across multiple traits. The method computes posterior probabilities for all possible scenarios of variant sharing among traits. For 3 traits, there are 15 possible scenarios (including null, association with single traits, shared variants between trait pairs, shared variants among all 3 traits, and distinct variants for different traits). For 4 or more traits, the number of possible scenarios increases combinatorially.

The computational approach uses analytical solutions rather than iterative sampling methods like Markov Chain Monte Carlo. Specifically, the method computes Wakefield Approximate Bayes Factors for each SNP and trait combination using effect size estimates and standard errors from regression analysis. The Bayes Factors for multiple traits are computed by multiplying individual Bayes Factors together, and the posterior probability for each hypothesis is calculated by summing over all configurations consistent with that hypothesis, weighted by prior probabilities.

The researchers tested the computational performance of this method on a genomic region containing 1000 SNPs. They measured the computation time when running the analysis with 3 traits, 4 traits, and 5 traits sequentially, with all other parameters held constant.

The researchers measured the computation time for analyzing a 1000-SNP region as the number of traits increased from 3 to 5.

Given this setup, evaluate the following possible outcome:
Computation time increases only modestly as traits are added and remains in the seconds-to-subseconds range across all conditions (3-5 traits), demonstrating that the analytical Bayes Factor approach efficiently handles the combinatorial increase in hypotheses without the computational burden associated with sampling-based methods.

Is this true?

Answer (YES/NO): NO